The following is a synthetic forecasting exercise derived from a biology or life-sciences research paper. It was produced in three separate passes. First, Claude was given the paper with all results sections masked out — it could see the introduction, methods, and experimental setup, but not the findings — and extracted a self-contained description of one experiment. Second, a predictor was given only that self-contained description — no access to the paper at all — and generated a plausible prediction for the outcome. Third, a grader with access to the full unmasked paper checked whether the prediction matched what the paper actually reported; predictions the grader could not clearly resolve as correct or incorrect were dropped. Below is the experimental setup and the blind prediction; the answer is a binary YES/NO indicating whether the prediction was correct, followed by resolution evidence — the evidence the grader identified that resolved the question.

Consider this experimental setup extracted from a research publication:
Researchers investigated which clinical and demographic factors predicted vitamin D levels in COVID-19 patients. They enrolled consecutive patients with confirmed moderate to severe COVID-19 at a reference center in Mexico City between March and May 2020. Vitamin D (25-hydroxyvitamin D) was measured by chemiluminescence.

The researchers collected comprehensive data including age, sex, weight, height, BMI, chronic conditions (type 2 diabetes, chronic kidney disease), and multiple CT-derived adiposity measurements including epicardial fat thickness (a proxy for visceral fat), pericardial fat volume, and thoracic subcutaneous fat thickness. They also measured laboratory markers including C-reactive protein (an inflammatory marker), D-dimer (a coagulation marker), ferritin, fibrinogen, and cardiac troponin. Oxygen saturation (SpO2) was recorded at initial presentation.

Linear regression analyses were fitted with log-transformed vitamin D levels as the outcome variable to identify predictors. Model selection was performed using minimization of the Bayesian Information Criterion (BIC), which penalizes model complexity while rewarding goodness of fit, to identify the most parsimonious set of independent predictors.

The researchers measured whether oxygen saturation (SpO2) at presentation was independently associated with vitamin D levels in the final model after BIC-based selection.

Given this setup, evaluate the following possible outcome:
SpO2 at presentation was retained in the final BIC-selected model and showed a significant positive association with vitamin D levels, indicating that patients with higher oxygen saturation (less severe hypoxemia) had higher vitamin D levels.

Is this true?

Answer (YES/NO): NO